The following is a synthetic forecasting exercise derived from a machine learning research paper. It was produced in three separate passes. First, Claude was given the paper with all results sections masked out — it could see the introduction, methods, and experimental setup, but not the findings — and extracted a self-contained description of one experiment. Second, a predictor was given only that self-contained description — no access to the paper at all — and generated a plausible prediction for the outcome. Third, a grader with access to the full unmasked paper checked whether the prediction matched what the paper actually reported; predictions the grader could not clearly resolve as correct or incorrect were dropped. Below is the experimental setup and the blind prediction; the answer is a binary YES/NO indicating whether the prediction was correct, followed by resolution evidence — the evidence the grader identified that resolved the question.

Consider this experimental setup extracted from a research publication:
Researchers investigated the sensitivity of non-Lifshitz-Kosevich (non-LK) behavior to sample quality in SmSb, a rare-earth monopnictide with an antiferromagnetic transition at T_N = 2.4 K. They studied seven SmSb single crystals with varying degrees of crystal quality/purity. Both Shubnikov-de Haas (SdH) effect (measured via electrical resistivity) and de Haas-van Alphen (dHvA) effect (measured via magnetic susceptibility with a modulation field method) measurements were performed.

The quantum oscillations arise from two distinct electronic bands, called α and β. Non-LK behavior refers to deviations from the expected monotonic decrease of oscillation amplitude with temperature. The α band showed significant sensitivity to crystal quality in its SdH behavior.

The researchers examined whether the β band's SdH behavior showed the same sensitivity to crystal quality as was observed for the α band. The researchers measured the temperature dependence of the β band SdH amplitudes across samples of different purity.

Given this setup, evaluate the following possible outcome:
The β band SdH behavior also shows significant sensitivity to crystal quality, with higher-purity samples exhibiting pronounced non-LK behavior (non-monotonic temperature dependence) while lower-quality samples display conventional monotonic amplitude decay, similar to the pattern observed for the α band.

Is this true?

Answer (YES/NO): NO